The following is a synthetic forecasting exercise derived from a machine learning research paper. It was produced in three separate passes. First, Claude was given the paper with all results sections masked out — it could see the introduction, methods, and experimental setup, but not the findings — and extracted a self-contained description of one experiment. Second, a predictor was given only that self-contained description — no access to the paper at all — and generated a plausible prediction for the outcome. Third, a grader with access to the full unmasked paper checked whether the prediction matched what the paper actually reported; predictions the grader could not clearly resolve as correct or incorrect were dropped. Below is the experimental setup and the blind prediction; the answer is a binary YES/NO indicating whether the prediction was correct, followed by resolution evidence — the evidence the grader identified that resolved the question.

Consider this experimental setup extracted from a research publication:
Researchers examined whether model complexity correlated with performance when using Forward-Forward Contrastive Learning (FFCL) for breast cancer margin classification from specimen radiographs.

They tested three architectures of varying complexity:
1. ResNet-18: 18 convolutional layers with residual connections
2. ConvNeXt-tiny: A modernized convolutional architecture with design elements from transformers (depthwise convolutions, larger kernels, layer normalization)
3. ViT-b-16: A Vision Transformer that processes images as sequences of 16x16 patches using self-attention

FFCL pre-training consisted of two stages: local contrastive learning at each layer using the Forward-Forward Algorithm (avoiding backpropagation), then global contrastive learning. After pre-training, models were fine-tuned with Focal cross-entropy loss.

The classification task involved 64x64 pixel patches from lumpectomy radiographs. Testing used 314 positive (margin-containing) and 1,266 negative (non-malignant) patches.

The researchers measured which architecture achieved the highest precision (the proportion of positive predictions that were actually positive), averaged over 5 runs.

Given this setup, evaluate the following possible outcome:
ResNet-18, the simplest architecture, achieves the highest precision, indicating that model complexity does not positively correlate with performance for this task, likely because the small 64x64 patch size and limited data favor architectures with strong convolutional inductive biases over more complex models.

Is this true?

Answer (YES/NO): NO